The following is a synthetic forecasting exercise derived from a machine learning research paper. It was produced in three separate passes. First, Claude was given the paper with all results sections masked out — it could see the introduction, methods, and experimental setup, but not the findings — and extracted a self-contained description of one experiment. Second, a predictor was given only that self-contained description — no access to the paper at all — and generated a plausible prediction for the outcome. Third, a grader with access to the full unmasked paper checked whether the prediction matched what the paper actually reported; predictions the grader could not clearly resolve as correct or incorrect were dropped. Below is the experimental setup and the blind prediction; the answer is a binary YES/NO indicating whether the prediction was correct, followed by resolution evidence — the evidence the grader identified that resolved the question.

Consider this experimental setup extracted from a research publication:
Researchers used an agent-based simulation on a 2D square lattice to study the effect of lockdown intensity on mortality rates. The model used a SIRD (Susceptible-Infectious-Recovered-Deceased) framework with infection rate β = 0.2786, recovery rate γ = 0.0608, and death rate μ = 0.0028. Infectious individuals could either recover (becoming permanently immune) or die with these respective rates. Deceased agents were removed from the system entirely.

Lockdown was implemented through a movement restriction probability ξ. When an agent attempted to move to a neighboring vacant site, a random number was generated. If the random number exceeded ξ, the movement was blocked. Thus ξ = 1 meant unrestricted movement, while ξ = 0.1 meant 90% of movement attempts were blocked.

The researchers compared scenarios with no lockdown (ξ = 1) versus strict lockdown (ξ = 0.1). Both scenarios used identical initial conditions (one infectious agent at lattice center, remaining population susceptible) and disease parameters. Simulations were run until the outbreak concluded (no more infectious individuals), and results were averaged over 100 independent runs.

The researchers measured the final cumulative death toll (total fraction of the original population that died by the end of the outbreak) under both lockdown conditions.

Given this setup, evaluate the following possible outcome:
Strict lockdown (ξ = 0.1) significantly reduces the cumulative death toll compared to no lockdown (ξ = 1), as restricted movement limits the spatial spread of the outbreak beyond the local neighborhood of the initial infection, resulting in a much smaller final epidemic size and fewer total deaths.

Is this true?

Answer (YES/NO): NO